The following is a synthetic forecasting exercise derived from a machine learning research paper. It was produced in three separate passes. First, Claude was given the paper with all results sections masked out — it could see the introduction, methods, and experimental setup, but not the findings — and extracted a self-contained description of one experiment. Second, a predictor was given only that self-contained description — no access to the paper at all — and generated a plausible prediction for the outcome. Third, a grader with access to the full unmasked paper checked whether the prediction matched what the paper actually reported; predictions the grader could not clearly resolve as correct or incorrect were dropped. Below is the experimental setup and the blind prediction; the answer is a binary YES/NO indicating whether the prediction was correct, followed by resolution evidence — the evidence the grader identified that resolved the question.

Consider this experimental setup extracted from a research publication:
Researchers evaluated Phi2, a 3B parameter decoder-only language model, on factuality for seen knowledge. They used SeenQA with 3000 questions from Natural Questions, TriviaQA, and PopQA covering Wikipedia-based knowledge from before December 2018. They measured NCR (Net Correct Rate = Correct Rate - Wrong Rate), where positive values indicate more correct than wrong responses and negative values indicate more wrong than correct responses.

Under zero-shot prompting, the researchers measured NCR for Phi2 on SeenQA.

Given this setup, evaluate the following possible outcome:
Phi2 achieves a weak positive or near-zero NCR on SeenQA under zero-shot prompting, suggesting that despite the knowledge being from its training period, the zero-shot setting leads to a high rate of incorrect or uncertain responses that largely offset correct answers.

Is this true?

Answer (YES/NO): NO